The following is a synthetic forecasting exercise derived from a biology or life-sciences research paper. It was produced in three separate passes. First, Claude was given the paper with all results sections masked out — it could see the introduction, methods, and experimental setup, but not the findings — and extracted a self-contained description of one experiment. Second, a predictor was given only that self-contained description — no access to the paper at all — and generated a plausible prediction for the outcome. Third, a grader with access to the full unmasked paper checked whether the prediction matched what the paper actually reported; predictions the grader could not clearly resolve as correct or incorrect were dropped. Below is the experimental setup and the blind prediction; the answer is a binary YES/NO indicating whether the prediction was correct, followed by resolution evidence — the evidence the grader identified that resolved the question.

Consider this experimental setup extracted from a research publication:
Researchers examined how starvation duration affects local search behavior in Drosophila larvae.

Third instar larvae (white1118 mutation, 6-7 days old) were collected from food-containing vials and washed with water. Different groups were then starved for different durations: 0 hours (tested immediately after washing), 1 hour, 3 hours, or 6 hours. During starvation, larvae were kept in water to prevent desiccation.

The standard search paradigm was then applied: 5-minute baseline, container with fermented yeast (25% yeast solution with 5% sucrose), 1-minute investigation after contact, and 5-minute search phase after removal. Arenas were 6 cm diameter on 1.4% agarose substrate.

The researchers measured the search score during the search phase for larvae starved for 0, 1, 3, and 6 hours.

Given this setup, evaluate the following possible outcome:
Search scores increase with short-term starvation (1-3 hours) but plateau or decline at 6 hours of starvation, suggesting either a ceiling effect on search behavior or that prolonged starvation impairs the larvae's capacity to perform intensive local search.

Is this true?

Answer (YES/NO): NO